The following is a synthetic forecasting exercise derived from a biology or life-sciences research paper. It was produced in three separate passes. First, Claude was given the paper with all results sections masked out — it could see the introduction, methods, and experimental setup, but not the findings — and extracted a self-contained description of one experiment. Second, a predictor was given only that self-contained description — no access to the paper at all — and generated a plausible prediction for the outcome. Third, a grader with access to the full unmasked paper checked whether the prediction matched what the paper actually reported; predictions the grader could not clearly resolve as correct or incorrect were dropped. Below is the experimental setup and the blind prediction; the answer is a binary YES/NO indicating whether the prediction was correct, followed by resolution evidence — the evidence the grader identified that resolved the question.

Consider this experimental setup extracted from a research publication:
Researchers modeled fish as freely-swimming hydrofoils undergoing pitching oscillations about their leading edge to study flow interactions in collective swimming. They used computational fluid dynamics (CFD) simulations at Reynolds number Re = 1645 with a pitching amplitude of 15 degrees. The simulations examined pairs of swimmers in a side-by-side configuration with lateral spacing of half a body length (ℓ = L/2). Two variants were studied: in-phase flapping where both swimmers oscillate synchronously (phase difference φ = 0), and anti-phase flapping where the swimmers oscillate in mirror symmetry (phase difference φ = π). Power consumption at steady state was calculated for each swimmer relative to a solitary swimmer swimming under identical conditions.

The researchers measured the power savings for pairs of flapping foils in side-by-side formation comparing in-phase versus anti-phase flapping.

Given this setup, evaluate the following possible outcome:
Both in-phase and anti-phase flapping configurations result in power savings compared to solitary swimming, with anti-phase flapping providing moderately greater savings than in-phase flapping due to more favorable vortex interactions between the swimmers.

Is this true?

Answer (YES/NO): NO